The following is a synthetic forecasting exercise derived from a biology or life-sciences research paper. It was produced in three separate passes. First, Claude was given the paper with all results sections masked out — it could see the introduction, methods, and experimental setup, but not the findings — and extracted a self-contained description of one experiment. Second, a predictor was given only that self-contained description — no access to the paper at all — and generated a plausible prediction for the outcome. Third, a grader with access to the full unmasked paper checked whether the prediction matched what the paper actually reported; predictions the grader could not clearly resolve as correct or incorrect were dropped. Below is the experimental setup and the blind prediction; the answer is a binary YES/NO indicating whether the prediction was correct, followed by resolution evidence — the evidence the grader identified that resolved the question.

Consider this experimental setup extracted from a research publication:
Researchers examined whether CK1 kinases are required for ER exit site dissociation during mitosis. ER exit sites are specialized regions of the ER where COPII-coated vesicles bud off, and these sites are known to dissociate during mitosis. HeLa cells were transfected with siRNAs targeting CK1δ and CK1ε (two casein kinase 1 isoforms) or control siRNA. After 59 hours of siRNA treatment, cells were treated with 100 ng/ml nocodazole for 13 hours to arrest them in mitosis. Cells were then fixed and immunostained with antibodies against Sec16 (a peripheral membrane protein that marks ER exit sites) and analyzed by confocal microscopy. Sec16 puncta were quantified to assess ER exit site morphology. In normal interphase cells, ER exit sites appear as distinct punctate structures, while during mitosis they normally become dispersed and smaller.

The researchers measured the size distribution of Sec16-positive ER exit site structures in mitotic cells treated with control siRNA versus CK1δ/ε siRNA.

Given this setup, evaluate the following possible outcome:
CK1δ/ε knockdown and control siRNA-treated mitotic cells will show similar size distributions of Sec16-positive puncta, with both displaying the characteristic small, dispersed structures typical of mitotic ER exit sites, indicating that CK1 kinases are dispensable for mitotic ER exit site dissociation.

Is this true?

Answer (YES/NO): NO